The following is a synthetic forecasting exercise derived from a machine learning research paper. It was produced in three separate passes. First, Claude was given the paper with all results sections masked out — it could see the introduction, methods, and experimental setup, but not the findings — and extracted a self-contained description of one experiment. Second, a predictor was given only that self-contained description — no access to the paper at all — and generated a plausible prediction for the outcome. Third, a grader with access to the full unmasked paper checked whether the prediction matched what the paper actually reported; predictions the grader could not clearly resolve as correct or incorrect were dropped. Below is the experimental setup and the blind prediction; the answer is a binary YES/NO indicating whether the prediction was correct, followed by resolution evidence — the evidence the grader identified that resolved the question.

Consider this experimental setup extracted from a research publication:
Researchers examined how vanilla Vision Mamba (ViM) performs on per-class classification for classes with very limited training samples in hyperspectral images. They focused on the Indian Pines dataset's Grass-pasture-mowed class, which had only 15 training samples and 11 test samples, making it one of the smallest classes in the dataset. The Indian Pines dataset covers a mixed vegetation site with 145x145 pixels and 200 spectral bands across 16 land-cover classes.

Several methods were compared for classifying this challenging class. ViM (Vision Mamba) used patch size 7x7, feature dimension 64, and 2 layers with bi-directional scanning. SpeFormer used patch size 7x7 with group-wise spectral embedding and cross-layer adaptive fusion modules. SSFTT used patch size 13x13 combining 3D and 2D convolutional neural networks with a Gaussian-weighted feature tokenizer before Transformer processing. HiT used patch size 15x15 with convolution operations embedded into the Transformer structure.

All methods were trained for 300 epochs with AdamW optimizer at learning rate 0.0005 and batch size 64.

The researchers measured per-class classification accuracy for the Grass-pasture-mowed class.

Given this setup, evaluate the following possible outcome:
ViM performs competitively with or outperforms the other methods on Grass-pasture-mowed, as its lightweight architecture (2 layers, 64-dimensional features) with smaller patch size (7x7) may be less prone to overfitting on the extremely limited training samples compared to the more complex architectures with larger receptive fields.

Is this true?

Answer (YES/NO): NO